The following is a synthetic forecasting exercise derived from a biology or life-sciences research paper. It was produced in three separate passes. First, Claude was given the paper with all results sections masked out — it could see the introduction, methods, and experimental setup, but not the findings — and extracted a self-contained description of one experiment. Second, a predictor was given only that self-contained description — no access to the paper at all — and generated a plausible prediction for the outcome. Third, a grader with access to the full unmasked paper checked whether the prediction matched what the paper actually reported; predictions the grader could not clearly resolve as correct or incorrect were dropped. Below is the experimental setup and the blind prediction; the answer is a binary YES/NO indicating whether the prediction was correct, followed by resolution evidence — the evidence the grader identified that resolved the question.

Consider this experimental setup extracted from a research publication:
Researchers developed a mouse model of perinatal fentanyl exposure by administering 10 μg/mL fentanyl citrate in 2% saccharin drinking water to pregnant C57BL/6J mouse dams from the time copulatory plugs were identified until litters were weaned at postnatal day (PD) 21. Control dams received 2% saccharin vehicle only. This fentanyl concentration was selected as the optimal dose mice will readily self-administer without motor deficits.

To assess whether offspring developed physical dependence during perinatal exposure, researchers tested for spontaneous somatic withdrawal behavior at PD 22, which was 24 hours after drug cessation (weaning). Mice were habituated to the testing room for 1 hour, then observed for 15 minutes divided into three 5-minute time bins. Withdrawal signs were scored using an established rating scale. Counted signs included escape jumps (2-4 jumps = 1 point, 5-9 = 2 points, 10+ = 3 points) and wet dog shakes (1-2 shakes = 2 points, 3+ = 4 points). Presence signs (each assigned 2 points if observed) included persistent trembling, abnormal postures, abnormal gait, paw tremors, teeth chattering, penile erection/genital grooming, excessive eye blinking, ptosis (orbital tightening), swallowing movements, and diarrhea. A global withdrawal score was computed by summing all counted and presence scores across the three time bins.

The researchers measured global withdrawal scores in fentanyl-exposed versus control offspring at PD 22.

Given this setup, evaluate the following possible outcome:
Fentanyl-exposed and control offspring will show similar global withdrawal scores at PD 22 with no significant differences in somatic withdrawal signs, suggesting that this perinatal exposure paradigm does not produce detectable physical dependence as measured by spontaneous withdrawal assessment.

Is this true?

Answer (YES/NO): NO